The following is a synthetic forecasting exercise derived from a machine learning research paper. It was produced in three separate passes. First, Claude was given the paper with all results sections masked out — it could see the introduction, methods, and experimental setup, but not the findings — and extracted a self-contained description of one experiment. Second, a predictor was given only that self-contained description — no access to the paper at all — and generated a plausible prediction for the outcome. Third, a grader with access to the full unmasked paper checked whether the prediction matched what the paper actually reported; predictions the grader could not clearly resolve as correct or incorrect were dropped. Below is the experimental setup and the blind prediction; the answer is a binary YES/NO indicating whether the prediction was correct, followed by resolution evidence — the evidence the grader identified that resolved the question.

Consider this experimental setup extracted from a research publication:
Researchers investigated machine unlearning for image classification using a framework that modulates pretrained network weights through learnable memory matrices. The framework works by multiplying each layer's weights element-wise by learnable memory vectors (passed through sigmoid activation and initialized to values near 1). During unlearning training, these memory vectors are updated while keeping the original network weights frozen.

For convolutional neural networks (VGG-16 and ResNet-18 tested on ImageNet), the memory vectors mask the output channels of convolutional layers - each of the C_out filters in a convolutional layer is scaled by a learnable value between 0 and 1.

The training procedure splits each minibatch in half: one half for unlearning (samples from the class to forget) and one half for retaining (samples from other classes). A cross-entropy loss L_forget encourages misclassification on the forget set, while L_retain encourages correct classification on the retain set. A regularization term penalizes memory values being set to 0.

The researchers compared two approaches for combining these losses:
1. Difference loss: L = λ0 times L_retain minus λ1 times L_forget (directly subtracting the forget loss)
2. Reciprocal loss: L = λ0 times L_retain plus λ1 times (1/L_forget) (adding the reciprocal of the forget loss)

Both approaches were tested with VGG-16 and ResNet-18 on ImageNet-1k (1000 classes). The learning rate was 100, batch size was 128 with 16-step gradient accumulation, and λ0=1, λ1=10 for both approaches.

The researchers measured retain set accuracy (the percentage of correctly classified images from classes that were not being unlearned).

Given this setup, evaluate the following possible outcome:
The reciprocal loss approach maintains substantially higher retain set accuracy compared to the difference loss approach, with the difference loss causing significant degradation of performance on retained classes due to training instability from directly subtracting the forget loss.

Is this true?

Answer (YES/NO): YES